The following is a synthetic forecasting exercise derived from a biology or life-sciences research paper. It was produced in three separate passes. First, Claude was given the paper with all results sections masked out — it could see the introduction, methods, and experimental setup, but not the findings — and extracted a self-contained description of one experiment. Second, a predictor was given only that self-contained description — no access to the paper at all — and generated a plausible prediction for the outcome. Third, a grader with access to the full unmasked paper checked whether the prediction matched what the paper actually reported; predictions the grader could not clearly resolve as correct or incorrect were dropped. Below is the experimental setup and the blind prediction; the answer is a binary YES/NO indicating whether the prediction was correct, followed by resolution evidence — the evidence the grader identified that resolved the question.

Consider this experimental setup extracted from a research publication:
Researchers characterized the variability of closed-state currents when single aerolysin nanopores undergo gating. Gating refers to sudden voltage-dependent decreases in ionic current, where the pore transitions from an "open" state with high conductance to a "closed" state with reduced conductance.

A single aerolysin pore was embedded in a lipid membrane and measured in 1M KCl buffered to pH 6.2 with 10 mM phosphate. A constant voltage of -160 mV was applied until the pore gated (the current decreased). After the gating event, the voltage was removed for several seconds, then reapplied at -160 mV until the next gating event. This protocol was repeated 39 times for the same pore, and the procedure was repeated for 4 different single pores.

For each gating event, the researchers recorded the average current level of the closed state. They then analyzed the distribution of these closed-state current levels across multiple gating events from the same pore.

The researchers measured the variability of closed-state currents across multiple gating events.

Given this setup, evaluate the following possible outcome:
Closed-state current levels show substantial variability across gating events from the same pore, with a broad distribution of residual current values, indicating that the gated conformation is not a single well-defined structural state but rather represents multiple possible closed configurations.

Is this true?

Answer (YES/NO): YES